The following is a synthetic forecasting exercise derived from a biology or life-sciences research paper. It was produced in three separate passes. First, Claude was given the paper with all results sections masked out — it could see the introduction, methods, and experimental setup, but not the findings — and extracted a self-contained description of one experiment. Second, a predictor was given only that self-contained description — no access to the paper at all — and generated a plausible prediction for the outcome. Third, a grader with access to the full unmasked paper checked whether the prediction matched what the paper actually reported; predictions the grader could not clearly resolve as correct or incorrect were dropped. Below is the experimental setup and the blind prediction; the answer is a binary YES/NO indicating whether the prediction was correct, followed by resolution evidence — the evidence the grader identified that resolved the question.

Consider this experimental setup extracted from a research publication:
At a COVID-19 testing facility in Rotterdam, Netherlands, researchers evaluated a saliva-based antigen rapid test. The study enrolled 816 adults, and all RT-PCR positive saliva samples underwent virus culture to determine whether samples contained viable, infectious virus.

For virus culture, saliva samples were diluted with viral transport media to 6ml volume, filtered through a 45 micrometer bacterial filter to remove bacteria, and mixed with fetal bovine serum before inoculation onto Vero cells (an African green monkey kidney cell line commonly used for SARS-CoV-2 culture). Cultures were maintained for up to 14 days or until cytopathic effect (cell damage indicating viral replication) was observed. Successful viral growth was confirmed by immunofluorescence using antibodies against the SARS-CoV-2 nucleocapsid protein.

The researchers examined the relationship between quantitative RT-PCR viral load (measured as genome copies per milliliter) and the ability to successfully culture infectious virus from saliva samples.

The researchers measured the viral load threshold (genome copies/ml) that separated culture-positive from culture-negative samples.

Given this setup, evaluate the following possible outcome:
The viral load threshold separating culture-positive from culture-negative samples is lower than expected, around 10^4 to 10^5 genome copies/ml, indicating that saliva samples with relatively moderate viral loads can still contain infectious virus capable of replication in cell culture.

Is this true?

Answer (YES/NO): NO